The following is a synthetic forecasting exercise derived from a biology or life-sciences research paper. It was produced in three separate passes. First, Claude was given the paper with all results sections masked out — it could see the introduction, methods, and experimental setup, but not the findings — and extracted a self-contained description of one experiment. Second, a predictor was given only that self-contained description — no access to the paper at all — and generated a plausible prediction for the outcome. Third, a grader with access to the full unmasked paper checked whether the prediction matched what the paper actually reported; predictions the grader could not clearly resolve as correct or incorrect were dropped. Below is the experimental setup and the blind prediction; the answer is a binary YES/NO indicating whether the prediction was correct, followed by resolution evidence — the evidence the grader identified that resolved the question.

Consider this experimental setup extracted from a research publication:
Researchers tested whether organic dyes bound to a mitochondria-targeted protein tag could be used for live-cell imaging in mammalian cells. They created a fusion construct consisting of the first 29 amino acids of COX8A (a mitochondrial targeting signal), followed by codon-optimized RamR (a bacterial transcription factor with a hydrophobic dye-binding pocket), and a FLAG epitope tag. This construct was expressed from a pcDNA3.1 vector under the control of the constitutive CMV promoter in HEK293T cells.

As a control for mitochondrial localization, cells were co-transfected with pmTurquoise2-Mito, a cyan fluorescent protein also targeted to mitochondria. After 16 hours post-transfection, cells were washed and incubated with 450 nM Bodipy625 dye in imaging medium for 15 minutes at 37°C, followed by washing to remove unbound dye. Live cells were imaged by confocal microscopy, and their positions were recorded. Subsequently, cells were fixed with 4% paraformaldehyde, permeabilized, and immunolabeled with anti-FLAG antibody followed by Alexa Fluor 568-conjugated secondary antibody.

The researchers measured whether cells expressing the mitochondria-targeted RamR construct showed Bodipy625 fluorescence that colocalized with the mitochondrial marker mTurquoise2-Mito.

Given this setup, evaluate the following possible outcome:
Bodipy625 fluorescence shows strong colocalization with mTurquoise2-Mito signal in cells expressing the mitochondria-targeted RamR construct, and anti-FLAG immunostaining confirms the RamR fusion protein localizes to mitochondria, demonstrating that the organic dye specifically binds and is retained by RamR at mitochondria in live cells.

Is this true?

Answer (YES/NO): NO